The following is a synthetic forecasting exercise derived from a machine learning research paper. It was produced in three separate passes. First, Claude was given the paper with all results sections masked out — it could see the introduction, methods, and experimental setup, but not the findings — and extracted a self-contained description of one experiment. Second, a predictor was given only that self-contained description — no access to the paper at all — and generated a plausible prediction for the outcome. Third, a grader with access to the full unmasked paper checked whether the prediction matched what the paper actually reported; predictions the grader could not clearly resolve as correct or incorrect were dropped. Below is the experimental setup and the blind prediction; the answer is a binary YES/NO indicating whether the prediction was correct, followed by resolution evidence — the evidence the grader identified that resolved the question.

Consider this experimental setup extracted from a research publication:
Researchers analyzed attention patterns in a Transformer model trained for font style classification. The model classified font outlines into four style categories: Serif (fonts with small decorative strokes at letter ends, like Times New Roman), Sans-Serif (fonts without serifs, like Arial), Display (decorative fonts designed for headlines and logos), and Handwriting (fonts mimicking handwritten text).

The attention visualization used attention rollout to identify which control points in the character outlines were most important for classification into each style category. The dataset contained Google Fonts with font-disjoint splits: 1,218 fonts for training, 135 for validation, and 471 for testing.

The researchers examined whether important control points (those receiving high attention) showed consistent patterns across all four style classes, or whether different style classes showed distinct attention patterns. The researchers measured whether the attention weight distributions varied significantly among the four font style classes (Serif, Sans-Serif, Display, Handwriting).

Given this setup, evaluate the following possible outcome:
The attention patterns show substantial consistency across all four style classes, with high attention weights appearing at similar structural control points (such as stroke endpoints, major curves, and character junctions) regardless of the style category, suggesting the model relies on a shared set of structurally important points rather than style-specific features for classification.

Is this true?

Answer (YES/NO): NO